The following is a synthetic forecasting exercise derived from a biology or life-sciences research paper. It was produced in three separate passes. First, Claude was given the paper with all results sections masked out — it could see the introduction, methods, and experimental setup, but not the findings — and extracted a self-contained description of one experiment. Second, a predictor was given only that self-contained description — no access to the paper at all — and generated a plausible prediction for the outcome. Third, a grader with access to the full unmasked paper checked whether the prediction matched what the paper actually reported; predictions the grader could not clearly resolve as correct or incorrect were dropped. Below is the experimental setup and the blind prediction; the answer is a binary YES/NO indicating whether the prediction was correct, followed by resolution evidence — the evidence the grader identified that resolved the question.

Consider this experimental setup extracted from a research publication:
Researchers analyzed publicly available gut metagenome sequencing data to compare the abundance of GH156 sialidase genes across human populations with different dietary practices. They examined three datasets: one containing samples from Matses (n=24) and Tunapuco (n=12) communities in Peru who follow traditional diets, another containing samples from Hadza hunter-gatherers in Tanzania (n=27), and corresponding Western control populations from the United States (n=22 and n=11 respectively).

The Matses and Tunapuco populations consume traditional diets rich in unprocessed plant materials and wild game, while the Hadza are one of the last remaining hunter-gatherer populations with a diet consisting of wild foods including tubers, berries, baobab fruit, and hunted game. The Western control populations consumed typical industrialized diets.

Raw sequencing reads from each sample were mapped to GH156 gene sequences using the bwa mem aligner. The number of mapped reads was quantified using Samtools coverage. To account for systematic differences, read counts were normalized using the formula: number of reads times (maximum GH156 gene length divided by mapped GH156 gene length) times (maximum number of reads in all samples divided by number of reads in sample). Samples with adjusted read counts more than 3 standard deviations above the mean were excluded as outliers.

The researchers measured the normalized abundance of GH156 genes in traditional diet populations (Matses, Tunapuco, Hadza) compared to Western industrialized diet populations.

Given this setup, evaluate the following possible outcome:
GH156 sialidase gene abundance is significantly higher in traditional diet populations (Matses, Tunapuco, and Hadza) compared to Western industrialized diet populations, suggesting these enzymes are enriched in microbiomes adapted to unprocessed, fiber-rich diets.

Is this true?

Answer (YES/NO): YES